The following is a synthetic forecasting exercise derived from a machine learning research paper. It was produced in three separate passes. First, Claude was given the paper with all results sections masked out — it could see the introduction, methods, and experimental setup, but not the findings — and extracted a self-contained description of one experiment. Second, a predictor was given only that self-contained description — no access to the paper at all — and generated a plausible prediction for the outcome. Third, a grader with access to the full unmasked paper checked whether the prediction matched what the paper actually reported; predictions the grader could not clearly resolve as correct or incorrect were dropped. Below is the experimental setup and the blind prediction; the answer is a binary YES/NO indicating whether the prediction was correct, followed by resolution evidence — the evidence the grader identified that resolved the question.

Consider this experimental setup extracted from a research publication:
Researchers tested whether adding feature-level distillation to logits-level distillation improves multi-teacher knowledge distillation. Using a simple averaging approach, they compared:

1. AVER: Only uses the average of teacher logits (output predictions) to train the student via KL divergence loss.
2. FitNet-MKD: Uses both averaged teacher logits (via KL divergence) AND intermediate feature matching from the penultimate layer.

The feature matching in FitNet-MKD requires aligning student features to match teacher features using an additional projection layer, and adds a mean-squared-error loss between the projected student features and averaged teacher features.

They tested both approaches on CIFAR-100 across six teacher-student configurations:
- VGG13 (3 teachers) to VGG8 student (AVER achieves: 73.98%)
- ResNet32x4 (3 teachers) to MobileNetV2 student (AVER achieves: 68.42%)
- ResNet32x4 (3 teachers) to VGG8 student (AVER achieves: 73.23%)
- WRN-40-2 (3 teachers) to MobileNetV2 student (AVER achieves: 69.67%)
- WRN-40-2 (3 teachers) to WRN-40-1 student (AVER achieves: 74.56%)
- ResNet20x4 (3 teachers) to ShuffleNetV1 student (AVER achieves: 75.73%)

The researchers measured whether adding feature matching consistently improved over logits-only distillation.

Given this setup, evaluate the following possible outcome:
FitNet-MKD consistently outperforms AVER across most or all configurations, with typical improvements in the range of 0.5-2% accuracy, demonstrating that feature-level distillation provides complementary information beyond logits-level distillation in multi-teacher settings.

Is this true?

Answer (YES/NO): NO